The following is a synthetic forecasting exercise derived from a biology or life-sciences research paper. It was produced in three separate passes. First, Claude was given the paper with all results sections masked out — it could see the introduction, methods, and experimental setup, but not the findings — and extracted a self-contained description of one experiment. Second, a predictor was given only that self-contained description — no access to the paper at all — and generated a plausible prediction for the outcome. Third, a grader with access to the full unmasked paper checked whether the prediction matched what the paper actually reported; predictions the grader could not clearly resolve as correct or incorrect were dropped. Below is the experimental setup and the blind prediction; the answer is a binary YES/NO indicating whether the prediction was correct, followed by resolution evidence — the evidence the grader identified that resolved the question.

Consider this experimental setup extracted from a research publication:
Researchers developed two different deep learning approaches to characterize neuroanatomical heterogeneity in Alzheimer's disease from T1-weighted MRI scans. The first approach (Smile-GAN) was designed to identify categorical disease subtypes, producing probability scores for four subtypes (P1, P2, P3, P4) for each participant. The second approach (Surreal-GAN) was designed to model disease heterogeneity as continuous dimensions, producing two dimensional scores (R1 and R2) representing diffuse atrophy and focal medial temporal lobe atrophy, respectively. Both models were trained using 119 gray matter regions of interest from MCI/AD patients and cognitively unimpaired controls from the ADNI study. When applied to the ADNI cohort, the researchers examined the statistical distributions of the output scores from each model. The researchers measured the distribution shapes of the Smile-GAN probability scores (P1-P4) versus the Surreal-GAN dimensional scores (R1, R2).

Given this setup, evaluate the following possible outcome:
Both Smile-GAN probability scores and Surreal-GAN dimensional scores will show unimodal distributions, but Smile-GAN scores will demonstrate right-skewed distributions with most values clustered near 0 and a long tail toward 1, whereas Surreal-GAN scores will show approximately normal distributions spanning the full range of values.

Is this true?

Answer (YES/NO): NO